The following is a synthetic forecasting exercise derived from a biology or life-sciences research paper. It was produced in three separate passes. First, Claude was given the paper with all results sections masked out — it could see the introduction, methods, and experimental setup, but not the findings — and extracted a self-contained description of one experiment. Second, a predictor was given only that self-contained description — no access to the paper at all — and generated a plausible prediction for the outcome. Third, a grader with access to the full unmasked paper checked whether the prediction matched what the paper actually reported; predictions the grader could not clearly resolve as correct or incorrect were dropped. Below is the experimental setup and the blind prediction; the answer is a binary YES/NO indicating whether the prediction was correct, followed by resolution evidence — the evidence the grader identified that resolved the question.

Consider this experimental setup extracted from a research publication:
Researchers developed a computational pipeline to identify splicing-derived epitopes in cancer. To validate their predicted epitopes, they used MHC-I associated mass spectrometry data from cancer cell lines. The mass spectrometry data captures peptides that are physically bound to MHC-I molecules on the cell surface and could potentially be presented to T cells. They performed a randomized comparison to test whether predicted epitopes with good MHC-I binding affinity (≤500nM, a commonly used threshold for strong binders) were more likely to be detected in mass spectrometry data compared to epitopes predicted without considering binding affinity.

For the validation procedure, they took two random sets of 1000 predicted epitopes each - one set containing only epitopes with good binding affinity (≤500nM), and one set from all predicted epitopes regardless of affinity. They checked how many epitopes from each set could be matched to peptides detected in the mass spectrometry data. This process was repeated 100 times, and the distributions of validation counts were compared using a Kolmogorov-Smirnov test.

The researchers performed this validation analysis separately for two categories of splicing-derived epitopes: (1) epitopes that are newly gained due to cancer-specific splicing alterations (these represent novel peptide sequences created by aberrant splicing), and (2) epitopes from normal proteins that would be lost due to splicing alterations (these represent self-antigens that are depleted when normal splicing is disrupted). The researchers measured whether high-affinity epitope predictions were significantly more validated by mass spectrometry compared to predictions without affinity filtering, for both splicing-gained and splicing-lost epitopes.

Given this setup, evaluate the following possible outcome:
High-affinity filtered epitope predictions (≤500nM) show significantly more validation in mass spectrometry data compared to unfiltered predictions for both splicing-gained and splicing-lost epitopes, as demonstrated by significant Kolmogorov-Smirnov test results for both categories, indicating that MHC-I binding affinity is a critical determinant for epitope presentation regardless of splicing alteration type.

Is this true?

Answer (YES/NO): NO